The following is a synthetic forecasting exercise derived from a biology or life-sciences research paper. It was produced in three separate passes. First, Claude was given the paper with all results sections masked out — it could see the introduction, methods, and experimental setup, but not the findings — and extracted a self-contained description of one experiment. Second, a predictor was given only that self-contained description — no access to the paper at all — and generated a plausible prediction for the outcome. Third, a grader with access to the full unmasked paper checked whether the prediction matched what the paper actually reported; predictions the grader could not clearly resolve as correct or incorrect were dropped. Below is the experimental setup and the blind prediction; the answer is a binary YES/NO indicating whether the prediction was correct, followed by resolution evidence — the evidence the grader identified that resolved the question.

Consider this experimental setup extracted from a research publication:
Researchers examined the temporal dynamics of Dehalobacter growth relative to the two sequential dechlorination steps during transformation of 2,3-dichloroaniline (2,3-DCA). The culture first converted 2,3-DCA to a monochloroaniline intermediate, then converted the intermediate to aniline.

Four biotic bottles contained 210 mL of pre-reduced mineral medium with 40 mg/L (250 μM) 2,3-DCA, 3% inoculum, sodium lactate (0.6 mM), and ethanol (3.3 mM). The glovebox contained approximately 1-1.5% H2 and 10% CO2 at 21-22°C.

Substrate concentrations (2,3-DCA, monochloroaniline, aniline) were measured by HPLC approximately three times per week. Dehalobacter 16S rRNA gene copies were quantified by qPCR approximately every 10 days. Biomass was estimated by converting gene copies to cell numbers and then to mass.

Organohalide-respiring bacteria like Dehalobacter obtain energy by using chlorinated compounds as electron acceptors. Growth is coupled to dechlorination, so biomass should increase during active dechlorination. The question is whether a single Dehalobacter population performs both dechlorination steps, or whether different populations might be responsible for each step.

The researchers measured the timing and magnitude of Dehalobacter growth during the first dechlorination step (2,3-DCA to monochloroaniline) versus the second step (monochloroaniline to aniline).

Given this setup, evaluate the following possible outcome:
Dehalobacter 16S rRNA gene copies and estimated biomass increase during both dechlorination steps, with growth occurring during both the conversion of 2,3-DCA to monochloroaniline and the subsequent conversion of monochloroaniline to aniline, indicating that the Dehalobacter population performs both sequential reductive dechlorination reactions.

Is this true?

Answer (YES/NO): YES